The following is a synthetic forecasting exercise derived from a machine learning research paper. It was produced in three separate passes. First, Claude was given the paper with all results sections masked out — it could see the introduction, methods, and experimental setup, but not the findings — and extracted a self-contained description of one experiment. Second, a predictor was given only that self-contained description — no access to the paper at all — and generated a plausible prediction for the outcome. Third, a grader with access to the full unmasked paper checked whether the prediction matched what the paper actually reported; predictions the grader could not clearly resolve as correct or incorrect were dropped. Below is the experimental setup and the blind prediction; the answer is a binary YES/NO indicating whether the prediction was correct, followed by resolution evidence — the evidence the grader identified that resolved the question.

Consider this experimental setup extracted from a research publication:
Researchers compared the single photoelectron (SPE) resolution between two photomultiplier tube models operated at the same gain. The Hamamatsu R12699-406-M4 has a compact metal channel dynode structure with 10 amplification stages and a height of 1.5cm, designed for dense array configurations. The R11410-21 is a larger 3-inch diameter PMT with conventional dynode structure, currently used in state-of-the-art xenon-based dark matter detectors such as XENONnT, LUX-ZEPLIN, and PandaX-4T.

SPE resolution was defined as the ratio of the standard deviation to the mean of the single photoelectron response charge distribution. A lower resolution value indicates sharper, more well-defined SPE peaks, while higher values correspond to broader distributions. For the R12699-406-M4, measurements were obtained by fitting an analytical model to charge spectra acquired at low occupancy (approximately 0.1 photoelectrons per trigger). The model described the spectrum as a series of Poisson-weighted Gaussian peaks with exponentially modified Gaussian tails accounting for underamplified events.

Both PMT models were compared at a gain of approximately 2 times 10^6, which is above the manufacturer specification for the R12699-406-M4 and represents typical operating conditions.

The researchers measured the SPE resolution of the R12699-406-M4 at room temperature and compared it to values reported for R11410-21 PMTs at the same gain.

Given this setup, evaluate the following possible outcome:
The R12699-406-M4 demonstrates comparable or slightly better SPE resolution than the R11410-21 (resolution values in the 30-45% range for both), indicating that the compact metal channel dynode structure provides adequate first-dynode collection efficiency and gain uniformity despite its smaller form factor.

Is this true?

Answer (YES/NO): NO